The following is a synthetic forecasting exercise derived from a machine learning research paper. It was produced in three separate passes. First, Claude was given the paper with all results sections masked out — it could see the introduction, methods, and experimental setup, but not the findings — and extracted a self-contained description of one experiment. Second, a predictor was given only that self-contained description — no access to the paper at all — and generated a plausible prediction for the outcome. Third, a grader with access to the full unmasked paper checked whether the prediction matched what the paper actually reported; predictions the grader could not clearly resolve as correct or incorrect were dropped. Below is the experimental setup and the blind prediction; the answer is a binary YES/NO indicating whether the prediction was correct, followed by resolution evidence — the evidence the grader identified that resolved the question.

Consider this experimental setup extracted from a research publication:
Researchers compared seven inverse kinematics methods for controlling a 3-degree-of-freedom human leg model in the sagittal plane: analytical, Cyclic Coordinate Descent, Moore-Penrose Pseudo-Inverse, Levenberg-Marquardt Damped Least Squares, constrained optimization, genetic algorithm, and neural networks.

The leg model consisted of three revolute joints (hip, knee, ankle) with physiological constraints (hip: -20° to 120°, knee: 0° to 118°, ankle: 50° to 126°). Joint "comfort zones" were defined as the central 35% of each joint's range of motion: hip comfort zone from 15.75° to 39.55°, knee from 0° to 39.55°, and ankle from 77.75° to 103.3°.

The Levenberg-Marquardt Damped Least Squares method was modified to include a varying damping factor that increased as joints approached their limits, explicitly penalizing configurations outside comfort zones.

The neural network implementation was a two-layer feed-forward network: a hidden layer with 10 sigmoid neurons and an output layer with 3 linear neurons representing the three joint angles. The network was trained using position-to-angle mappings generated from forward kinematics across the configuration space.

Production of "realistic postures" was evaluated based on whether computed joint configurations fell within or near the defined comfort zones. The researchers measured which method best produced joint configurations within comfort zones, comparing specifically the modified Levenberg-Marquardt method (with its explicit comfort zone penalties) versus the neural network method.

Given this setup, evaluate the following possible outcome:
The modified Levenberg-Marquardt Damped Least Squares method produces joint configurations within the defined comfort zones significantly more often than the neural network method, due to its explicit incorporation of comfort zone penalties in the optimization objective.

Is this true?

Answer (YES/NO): NO